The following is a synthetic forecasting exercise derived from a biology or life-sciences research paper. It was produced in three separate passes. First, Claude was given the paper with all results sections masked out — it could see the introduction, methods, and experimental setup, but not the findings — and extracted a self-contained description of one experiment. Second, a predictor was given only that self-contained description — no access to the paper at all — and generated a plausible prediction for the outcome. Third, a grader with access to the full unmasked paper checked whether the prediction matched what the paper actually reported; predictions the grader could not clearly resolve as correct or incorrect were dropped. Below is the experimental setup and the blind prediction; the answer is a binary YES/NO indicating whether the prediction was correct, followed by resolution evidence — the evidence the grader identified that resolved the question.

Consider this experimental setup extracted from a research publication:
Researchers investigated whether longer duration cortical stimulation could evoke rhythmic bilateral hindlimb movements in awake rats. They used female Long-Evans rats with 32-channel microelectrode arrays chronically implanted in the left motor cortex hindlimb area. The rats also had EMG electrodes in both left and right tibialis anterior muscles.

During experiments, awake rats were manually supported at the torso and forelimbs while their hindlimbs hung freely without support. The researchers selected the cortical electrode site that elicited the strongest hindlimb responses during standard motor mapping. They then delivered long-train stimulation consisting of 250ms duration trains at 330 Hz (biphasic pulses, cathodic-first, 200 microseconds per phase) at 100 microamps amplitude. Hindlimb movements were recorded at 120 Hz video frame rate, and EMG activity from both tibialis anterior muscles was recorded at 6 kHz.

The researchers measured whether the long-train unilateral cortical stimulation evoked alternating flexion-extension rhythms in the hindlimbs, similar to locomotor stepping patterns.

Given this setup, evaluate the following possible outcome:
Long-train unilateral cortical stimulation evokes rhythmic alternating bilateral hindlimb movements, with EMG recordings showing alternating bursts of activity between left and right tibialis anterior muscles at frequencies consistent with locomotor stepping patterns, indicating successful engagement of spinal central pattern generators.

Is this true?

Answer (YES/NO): YES